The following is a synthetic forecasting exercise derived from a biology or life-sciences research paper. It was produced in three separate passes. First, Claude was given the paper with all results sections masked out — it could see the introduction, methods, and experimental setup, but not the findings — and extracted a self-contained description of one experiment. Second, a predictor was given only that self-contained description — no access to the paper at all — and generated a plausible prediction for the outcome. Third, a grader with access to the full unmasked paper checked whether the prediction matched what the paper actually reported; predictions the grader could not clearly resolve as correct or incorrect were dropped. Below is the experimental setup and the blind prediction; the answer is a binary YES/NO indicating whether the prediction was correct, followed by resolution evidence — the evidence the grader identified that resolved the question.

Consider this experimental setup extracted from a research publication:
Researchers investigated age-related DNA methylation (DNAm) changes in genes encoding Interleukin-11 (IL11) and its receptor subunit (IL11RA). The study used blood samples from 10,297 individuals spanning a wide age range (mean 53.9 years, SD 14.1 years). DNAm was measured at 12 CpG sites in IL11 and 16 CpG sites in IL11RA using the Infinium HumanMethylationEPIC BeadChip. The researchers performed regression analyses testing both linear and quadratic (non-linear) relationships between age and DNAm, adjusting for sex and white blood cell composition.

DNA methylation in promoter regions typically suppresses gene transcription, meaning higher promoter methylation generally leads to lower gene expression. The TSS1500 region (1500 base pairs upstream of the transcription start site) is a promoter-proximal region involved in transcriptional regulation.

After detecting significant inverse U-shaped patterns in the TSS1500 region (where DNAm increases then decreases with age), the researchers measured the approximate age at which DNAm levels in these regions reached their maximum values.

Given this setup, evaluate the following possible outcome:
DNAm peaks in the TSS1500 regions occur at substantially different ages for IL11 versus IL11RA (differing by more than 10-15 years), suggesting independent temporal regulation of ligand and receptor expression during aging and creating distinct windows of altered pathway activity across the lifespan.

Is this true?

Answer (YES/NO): NO